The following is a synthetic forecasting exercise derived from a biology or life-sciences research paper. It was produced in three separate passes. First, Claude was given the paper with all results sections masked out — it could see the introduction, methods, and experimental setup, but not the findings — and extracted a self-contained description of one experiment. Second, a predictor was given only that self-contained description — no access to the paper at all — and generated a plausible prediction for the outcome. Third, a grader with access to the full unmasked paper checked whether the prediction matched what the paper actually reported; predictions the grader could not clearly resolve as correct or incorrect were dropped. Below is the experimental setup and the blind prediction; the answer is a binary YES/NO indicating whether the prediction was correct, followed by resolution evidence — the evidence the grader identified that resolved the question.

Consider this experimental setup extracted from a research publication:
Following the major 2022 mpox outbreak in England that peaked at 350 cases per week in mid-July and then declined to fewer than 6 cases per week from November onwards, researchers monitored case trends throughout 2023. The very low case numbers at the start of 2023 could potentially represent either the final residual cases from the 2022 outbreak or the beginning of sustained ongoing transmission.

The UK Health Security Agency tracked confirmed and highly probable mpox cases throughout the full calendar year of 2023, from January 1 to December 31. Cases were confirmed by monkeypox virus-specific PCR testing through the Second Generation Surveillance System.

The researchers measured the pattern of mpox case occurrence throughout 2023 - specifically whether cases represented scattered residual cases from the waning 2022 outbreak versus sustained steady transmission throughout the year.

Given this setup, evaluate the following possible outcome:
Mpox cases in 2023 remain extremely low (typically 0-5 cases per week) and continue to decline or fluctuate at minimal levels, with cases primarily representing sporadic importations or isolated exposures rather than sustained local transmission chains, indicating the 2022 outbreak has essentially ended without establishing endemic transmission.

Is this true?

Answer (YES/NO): NO